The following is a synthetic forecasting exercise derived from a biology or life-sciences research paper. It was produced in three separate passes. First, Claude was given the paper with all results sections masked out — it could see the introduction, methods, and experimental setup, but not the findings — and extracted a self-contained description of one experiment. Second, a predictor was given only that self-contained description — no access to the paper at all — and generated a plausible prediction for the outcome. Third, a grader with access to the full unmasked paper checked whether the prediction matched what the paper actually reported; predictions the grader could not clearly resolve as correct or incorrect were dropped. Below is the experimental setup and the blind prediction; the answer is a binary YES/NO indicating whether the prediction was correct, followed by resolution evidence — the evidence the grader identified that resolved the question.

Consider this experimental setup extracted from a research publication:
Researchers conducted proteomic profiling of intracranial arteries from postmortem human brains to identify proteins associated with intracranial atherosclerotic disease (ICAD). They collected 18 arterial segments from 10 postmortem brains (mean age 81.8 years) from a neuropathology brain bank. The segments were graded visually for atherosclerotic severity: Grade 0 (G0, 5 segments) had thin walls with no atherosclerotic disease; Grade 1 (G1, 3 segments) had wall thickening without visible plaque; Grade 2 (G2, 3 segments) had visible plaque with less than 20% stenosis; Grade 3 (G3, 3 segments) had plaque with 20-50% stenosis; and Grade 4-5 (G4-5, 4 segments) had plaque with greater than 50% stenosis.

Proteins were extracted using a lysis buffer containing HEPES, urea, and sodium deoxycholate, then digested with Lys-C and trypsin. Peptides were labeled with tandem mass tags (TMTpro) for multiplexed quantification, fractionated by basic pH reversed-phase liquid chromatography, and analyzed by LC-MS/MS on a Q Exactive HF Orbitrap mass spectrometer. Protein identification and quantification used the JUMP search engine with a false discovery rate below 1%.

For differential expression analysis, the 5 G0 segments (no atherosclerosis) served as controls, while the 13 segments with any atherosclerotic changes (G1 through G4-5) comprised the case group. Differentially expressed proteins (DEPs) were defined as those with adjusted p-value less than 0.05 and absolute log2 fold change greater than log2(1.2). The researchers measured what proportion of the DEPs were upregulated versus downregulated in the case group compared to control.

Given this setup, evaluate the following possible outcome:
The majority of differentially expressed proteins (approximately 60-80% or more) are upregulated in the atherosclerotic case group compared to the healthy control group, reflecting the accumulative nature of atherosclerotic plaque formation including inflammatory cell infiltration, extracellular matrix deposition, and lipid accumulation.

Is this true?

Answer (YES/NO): YES